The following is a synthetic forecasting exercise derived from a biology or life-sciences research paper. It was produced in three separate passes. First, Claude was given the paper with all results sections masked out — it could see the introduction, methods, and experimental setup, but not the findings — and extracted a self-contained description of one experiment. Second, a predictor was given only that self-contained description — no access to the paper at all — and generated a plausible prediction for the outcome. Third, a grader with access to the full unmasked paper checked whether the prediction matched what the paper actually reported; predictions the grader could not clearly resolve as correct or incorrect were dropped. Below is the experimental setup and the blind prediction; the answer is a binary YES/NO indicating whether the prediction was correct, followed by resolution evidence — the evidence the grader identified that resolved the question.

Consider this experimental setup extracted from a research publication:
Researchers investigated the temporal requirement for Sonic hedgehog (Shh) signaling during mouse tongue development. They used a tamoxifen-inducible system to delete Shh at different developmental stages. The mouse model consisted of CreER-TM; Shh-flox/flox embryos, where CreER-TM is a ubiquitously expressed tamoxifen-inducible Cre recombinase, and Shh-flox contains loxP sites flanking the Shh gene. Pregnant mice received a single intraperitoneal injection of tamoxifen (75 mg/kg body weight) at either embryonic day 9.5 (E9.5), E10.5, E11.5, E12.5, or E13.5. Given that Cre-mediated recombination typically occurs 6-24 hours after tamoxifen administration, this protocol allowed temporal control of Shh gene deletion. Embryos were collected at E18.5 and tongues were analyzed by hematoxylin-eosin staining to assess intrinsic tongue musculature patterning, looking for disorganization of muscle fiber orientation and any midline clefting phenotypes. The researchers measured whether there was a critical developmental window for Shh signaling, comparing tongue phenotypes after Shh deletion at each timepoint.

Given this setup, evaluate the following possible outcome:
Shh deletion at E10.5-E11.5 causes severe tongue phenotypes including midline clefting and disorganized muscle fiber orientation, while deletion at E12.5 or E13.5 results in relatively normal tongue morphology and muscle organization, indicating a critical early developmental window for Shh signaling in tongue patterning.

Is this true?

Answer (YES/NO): NO